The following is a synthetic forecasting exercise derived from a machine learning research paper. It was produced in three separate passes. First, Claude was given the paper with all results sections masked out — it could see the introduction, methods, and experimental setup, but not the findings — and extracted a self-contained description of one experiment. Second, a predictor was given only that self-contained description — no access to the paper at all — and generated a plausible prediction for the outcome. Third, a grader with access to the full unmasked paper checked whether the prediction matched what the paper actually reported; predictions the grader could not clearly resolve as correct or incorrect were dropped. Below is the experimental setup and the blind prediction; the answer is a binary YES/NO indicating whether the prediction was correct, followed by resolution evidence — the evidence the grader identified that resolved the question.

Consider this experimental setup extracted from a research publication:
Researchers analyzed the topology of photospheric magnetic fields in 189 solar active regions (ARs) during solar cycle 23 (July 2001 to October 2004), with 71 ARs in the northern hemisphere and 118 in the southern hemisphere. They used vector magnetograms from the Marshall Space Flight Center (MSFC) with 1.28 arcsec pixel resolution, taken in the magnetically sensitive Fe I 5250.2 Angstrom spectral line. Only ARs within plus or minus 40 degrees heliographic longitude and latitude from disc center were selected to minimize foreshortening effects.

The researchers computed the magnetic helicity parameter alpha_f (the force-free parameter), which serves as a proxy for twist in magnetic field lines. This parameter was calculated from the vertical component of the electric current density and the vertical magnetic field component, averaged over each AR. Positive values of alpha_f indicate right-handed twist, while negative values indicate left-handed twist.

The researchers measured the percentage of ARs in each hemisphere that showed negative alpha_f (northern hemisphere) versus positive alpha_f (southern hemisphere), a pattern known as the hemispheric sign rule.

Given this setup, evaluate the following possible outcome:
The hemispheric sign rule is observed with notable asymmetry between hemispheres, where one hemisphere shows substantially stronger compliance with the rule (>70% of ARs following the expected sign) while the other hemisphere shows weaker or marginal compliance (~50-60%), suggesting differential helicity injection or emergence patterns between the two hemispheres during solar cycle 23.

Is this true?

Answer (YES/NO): NO